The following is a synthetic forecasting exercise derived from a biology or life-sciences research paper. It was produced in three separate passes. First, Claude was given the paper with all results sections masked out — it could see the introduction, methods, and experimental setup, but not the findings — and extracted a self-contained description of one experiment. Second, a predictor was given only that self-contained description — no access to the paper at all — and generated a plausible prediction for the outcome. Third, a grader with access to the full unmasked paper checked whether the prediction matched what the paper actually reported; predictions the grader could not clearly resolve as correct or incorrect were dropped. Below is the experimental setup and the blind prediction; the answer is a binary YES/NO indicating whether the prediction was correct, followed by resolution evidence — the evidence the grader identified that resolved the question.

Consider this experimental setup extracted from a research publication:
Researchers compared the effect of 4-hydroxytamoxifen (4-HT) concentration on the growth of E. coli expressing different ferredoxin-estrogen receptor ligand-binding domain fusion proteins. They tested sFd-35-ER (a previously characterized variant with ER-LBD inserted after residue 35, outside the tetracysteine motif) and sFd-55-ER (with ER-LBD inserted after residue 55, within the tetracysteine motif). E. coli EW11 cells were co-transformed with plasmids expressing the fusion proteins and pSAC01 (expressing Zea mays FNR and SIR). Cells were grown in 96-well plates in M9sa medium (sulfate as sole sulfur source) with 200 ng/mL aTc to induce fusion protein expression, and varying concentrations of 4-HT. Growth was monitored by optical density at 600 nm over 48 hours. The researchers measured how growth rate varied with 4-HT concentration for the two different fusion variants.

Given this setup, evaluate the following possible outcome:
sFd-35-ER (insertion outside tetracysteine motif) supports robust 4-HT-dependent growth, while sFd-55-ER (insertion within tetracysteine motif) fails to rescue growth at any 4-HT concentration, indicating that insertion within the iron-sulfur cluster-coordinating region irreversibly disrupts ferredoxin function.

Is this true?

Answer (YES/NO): NO